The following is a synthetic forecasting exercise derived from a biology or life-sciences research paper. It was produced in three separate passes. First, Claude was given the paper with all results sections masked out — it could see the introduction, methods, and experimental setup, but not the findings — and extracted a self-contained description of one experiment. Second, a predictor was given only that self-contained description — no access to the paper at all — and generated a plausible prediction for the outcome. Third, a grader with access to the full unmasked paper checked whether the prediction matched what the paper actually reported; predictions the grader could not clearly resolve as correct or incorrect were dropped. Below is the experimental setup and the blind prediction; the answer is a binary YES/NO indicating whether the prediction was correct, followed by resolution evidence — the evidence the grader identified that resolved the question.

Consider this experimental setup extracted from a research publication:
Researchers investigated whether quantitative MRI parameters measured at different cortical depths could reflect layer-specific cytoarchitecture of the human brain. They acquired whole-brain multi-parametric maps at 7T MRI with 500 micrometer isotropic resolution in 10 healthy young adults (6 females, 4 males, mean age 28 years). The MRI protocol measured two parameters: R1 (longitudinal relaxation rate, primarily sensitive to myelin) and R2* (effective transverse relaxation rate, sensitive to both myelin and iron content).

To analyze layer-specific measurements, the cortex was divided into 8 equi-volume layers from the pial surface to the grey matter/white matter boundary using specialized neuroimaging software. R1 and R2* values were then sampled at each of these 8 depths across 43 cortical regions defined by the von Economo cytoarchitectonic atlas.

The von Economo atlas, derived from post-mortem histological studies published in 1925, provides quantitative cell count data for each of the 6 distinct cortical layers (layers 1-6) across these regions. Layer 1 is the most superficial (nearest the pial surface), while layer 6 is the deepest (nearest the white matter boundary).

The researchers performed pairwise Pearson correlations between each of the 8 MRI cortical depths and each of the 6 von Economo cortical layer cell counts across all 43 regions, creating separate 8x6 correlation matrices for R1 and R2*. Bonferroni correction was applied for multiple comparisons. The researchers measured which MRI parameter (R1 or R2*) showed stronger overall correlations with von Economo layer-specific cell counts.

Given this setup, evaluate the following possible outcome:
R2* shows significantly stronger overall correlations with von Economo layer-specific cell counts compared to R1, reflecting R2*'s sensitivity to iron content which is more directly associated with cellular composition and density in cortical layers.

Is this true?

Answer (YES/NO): YES